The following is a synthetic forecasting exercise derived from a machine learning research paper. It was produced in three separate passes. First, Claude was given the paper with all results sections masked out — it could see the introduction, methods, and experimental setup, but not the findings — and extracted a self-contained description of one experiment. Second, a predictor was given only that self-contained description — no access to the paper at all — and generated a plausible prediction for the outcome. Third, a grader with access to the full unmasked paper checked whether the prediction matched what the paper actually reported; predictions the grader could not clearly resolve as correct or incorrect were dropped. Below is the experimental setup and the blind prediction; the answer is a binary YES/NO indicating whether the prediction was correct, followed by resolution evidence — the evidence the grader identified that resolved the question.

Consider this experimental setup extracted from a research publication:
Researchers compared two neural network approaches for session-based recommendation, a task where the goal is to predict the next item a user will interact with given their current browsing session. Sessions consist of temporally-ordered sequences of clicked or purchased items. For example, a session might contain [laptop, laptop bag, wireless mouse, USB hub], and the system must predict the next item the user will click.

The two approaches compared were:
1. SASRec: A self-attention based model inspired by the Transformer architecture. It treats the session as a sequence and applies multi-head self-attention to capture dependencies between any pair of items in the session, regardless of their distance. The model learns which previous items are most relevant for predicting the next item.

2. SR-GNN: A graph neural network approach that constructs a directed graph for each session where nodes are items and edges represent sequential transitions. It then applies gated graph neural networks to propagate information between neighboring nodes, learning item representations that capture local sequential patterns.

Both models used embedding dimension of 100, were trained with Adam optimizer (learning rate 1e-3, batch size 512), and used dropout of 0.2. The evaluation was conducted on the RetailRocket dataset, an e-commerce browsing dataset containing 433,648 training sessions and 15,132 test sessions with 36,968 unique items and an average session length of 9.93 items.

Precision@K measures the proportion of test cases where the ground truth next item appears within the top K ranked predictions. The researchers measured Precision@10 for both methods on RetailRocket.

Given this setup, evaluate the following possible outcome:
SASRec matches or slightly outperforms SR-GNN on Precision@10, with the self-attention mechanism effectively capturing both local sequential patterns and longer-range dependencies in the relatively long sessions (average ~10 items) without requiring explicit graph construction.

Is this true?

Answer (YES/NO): YES